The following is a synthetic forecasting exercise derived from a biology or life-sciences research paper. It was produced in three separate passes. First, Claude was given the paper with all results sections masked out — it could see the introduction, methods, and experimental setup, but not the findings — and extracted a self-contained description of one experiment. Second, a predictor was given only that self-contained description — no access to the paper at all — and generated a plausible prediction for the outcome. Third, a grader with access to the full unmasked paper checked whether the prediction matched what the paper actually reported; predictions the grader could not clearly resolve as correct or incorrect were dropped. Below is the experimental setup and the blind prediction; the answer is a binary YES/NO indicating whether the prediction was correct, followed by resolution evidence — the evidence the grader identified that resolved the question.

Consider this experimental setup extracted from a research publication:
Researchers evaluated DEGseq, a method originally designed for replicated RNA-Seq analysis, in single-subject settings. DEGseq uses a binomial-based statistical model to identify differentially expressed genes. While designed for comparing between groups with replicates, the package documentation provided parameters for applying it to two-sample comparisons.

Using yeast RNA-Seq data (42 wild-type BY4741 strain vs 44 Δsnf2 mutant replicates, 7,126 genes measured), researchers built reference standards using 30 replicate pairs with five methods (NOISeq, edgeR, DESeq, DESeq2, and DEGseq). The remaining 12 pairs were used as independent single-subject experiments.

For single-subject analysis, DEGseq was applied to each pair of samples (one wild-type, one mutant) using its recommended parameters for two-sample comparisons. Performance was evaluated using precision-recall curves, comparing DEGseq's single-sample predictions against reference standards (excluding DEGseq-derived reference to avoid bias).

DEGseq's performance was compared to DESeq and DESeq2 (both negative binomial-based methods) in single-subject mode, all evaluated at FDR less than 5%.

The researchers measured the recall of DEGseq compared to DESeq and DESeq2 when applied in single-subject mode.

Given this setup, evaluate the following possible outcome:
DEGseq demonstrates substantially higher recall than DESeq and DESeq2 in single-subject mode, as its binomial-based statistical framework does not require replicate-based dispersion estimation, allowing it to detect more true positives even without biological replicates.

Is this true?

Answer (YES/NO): YES